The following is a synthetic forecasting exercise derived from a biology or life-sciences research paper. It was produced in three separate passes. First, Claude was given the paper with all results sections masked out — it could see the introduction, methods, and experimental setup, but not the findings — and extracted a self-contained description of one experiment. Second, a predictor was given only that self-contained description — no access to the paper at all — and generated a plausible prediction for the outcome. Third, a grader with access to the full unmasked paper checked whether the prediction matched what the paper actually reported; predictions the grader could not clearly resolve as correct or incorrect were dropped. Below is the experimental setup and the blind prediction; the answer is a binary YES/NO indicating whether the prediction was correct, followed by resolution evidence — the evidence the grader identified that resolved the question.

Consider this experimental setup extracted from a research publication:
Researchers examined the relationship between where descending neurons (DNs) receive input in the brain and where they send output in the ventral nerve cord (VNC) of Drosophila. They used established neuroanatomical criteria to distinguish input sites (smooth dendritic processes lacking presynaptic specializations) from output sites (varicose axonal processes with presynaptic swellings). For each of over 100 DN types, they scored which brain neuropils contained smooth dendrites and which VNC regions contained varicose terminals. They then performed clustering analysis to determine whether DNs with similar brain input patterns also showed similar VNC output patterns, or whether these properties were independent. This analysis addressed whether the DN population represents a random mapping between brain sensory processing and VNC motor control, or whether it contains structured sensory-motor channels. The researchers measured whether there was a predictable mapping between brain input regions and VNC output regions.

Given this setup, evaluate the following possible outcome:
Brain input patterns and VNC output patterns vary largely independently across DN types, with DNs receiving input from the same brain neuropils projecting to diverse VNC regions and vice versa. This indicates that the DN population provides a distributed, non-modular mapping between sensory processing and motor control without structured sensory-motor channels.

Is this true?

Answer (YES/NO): NO